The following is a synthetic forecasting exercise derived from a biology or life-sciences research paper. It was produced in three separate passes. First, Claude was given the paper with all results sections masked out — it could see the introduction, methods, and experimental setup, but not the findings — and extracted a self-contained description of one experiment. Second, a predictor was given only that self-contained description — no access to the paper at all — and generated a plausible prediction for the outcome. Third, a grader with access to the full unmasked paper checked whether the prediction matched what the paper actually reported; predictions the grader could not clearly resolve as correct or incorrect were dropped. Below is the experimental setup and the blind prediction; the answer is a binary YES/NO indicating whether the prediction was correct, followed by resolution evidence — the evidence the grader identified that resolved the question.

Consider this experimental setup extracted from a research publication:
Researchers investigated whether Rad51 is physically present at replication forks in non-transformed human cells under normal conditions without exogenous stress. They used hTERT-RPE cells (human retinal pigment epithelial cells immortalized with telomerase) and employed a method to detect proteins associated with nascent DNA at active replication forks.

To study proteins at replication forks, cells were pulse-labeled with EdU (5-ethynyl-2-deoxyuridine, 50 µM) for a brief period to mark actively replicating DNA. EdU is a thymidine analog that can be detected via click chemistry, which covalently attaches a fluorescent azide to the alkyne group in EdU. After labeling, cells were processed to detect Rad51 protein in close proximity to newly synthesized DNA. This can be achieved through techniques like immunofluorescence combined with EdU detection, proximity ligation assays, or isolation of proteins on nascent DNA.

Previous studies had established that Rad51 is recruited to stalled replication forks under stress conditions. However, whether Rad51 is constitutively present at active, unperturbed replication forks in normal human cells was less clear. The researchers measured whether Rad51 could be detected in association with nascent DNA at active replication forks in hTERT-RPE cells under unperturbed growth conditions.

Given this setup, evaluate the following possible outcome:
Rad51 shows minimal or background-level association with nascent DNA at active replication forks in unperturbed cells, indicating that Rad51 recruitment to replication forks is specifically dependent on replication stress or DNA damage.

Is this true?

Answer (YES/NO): NO